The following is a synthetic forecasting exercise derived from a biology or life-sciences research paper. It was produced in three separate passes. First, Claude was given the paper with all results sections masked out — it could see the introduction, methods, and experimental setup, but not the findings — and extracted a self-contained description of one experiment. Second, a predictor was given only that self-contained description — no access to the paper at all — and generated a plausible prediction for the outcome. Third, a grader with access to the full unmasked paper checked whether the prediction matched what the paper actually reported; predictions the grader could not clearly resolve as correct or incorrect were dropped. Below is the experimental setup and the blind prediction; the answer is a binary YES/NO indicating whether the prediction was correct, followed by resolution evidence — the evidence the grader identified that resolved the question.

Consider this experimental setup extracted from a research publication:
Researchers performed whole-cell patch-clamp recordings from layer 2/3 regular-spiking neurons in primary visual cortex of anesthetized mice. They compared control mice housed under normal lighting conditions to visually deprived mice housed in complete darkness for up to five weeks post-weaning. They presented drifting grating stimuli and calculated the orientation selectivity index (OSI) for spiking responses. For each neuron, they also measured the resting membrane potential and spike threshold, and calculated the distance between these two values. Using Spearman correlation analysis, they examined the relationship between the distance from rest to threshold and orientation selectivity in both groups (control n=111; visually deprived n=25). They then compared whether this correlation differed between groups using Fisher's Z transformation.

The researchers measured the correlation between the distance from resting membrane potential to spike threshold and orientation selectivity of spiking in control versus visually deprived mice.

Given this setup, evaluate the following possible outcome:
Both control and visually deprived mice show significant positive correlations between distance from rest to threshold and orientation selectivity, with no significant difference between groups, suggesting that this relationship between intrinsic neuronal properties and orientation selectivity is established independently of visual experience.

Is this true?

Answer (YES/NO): NO